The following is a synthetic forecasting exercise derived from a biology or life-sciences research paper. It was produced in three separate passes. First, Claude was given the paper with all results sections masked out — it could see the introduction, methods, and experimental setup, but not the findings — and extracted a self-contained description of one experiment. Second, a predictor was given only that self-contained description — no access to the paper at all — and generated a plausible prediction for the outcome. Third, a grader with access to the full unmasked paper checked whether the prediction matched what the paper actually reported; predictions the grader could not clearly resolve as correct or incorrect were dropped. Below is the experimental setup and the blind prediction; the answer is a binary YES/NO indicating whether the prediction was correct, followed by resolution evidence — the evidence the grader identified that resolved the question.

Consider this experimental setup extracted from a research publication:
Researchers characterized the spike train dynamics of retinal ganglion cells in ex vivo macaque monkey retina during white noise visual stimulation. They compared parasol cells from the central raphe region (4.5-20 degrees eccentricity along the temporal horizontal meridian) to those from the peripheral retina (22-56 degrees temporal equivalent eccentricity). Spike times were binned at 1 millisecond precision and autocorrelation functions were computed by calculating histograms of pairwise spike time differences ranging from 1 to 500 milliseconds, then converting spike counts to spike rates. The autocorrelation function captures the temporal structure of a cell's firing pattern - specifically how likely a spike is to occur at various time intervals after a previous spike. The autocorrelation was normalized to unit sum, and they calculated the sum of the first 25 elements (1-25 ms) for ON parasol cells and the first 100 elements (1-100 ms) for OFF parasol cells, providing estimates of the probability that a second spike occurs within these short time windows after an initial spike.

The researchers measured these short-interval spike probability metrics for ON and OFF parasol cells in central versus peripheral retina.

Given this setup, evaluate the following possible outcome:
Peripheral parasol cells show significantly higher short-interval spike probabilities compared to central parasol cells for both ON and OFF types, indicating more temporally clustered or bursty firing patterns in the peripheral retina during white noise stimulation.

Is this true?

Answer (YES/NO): NO